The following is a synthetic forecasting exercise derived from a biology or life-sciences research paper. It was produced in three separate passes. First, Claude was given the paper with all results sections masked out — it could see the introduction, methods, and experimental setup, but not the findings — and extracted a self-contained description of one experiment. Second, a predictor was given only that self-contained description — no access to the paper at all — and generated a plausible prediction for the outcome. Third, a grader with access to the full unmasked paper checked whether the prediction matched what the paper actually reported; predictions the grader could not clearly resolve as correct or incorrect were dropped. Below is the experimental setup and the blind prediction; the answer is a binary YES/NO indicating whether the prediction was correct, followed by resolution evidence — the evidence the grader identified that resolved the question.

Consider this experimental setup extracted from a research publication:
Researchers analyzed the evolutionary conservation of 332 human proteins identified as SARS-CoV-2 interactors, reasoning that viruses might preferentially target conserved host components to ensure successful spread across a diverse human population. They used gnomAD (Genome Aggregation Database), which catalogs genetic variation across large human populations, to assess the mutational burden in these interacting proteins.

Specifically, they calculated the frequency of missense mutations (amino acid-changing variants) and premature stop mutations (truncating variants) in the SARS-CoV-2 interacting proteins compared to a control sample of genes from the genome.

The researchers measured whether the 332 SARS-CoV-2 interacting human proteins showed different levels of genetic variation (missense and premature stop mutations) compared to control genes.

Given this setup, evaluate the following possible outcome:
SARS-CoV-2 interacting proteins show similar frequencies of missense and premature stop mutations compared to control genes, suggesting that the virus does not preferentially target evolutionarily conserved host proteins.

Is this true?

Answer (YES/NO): NO